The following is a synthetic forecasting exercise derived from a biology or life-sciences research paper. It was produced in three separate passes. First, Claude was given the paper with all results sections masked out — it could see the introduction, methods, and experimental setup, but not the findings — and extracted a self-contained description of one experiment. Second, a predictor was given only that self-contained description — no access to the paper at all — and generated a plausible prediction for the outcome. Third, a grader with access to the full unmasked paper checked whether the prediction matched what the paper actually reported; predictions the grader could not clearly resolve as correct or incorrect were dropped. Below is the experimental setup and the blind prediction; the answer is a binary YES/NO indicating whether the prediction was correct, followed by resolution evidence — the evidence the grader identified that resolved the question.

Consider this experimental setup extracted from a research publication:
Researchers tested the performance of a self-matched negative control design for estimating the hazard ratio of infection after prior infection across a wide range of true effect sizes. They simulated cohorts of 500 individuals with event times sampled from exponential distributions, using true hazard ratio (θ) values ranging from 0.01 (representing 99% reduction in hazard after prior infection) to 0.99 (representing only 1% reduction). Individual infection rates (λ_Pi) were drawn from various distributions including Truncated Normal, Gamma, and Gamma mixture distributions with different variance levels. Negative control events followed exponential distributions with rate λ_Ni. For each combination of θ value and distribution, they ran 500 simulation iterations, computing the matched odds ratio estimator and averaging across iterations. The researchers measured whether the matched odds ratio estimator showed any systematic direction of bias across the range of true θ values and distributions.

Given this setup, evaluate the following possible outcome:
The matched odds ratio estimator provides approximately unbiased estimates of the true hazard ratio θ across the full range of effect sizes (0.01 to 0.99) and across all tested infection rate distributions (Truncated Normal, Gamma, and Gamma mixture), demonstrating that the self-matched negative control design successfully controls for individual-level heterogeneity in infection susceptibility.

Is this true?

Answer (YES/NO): YES